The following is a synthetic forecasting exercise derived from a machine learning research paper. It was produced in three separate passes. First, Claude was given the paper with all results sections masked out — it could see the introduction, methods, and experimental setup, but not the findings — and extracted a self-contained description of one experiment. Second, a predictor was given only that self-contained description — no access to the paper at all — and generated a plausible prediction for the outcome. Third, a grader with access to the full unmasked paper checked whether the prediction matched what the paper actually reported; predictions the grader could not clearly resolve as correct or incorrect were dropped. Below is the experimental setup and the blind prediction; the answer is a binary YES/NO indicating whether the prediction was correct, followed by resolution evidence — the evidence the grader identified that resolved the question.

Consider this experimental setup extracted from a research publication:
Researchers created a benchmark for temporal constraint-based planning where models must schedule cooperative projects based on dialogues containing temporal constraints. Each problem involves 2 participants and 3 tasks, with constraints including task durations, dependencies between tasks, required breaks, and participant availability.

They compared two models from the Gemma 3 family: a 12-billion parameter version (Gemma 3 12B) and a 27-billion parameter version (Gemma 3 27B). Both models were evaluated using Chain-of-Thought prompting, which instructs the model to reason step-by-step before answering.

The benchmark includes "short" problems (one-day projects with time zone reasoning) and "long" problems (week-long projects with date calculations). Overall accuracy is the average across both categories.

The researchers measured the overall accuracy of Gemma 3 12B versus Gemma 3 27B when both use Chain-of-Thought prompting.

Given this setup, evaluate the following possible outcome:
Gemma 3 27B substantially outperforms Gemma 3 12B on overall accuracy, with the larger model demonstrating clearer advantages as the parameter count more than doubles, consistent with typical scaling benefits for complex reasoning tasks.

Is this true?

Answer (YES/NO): NO